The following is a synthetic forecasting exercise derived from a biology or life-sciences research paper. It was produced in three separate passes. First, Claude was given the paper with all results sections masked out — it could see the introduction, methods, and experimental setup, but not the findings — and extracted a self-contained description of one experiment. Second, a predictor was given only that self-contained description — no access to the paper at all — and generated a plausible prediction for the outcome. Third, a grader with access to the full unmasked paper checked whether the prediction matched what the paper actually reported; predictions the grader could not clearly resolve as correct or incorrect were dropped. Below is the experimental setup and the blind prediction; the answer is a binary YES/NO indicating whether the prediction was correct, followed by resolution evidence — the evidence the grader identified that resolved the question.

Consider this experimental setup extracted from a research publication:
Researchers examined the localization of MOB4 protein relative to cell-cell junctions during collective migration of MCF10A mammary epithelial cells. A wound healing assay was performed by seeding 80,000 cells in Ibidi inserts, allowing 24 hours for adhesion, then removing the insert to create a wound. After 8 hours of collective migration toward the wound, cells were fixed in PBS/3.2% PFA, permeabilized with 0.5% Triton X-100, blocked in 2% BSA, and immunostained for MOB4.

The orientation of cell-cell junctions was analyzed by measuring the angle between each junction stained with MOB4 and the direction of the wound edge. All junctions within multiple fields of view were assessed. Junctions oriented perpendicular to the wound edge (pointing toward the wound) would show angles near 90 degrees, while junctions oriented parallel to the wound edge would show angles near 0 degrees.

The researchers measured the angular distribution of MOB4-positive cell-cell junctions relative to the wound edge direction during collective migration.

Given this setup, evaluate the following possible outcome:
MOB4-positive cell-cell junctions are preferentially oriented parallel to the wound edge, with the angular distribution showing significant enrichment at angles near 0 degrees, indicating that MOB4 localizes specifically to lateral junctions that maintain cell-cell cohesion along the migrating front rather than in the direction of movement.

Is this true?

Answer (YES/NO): YES